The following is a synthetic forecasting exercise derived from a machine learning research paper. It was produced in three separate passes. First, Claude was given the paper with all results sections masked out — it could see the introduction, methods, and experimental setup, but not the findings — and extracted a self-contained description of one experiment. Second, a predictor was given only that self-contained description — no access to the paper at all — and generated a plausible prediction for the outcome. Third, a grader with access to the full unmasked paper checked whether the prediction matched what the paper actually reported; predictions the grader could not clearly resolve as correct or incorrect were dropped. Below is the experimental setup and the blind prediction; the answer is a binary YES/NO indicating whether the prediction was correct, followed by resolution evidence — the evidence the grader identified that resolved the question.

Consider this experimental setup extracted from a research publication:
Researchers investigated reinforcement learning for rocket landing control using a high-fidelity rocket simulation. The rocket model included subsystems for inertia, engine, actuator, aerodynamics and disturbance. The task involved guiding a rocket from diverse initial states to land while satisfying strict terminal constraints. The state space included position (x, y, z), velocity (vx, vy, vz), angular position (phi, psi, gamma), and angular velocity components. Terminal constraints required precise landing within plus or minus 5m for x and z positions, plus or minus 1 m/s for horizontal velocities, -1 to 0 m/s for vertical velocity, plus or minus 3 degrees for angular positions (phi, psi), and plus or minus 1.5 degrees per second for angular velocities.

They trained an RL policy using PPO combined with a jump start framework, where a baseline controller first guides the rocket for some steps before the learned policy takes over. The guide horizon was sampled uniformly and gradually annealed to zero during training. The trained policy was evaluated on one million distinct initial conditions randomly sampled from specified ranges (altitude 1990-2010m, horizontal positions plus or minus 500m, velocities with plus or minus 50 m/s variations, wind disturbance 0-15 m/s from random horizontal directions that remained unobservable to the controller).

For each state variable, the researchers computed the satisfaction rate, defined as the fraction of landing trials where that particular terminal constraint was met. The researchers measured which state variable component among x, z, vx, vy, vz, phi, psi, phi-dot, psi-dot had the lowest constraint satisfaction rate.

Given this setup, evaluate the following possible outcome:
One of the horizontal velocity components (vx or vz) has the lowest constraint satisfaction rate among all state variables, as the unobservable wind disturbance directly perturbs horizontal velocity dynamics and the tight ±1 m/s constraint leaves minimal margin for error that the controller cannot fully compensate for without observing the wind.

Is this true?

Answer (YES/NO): NO